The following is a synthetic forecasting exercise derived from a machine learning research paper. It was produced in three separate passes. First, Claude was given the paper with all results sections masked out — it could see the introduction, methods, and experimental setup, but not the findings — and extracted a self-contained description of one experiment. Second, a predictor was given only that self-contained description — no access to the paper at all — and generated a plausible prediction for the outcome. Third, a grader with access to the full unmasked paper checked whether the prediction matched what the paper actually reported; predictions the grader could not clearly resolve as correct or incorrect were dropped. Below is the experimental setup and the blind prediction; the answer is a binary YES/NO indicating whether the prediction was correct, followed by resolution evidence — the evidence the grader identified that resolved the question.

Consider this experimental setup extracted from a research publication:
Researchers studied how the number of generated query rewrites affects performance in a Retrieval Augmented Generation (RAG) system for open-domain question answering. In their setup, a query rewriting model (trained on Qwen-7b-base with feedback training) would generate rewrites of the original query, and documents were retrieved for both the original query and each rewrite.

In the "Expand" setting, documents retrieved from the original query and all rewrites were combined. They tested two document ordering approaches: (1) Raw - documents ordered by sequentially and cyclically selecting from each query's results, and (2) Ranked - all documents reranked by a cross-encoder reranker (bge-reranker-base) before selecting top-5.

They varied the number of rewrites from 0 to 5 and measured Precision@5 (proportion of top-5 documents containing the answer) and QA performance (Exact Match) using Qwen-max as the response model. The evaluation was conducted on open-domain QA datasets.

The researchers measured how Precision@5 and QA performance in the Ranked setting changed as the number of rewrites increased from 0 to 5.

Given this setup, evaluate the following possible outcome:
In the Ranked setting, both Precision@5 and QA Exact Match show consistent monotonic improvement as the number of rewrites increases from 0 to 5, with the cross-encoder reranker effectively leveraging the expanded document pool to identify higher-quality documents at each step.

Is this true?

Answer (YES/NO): NO